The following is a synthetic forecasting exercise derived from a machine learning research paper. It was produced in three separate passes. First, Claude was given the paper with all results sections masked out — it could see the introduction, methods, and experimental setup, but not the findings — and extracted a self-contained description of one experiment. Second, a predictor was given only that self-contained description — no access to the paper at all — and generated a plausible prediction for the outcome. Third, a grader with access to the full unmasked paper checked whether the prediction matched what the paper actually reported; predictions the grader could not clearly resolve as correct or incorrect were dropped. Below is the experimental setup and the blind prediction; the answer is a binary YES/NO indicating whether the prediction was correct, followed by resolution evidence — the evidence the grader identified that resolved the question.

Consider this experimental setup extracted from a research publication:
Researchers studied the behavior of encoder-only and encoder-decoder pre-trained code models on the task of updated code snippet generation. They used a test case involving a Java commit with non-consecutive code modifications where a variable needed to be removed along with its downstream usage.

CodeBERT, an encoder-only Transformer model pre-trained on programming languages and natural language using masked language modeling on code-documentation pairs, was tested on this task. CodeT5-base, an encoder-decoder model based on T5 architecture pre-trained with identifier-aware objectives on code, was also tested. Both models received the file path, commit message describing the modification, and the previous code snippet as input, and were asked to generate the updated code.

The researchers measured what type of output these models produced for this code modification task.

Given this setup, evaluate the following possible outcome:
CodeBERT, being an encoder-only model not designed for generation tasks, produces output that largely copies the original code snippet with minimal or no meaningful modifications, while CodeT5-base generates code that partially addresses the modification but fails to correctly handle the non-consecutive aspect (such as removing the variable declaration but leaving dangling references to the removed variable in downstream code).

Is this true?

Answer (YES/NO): NO